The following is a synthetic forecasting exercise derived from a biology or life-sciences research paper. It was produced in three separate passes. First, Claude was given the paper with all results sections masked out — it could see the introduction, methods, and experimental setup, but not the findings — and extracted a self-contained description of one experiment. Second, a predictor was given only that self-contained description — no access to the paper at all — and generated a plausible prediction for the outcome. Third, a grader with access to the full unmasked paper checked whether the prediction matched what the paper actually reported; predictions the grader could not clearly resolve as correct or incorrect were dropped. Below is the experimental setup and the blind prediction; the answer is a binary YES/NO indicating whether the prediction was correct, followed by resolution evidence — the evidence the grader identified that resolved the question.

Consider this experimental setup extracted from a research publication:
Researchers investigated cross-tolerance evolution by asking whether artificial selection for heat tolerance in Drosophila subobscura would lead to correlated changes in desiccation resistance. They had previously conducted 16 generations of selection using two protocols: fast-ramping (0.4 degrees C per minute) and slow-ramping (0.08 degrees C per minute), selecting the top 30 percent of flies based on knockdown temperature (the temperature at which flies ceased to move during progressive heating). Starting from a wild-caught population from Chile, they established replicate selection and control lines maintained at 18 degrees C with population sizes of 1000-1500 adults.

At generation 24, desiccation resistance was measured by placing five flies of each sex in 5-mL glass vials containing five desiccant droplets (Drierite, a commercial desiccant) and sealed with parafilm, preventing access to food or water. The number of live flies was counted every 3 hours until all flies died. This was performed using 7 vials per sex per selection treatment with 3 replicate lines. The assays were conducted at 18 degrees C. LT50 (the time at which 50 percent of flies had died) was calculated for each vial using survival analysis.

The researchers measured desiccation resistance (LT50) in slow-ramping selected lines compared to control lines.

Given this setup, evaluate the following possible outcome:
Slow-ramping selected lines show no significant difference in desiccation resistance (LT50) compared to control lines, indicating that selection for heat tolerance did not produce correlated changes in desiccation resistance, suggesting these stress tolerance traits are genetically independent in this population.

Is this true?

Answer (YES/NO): NO